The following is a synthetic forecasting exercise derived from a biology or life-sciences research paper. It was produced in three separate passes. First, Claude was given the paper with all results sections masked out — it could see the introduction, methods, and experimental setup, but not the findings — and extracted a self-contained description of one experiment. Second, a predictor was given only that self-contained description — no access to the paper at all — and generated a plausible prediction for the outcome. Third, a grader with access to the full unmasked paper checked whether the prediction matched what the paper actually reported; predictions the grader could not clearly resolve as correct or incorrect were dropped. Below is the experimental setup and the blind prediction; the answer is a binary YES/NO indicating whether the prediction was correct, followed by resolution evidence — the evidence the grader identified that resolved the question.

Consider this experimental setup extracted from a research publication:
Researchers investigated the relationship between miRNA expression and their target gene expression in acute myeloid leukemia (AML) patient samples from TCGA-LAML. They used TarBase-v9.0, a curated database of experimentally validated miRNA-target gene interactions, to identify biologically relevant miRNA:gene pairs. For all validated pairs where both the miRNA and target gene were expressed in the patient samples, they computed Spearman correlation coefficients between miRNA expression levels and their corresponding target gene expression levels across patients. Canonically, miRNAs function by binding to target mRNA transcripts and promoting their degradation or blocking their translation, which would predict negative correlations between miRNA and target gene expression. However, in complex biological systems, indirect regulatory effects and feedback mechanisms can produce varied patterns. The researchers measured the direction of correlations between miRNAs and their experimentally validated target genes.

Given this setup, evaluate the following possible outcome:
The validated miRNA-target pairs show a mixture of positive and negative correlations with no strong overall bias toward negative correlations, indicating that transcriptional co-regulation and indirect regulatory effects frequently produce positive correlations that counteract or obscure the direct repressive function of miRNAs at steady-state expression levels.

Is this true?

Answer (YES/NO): NO